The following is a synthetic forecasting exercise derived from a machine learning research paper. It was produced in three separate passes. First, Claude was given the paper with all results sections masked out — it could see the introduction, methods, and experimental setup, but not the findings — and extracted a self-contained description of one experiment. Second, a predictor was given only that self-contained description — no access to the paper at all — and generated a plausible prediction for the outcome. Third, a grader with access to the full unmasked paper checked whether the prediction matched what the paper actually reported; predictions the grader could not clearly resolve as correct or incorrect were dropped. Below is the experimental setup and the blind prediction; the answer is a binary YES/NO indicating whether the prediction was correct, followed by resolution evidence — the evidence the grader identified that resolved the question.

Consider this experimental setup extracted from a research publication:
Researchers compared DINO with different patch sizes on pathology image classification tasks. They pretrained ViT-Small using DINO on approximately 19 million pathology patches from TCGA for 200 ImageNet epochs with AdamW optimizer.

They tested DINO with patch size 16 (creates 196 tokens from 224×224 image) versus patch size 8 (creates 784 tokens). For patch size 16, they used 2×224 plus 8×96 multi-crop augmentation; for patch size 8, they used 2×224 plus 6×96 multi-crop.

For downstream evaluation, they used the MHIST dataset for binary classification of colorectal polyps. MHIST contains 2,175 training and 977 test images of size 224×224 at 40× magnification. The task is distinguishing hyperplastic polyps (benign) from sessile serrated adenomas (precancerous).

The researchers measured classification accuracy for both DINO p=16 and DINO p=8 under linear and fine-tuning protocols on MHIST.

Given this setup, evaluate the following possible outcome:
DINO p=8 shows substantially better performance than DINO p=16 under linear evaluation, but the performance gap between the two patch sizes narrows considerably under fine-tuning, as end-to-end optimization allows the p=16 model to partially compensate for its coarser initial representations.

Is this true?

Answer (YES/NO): NO